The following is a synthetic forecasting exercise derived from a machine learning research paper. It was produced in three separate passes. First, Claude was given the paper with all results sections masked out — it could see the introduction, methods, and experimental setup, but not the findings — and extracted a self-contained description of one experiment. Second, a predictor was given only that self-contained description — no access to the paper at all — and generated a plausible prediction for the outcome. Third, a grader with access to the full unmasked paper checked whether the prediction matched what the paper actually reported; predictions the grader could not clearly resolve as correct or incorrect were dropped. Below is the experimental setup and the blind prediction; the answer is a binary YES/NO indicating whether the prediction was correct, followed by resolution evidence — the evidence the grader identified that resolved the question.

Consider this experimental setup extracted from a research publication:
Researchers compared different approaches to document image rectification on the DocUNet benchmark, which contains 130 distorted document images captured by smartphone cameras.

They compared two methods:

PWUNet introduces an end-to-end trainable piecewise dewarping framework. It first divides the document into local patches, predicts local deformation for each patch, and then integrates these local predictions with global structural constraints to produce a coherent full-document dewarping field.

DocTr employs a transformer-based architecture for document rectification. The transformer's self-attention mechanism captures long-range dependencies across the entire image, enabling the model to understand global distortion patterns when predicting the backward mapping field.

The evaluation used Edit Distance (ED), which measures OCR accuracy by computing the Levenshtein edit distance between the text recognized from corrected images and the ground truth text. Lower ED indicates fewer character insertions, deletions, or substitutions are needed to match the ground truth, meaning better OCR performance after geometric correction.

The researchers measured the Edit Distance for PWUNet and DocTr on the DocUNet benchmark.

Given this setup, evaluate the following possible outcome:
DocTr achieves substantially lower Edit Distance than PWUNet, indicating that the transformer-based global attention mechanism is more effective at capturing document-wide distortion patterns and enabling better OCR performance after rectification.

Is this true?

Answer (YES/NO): YES